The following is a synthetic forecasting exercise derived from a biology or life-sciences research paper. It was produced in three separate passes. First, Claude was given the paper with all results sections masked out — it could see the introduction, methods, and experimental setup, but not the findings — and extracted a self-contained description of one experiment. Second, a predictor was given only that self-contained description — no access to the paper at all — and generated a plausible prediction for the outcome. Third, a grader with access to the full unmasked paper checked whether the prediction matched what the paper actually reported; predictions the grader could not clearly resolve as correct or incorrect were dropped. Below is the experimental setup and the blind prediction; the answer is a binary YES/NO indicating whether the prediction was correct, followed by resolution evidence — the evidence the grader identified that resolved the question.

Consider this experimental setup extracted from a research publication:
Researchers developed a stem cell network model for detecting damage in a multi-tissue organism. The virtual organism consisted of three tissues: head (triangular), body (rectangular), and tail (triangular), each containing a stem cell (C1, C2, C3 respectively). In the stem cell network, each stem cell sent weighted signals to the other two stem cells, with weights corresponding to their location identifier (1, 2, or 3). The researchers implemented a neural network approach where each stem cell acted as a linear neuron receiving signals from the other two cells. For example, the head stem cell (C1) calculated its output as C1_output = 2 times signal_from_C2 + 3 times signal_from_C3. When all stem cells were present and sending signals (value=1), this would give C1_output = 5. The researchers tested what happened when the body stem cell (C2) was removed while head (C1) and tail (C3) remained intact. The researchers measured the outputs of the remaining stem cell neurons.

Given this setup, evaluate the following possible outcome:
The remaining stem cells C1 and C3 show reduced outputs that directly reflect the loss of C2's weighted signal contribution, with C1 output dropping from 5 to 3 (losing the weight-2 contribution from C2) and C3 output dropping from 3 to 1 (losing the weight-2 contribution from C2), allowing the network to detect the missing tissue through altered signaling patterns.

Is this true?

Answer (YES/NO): YES